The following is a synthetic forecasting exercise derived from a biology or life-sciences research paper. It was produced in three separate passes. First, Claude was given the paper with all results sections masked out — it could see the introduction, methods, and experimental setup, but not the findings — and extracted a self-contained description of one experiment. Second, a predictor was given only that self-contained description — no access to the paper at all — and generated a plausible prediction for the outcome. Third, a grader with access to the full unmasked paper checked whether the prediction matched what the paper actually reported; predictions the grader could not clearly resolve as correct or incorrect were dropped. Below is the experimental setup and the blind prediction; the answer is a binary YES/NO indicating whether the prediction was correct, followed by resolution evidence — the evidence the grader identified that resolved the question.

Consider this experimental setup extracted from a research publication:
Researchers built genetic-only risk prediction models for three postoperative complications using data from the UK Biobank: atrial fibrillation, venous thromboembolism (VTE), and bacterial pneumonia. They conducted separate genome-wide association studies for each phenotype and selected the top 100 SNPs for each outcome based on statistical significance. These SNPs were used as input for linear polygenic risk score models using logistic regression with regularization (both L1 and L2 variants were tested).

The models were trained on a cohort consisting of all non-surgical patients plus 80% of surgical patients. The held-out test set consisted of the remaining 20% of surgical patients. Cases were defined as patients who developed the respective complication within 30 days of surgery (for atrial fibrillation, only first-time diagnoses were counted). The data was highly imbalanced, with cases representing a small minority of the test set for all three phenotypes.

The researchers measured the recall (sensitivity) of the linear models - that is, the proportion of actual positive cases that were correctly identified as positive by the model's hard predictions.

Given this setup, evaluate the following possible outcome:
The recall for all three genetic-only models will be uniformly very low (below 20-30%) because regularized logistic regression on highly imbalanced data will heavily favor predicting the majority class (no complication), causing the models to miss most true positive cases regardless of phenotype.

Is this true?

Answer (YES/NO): YES